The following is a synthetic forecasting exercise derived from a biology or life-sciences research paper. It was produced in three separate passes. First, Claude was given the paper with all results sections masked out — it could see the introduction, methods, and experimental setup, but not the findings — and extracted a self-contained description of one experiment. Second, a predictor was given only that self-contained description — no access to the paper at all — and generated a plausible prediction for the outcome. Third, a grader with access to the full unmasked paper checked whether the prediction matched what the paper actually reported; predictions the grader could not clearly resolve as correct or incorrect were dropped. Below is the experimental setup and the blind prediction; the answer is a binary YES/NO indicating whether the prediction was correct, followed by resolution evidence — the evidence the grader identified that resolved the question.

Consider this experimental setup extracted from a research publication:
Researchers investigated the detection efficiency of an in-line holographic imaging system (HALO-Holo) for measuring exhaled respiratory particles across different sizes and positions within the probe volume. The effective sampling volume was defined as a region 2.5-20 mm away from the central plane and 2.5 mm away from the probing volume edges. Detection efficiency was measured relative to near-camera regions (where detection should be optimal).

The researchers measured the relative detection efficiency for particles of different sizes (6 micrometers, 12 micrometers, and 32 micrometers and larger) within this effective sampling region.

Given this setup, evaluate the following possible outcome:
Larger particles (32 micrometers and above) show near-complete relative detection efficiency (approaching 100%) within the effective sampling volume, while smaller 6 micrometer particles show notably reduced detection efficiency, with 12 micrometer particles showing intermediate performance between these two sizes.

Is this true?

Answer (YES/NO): YES